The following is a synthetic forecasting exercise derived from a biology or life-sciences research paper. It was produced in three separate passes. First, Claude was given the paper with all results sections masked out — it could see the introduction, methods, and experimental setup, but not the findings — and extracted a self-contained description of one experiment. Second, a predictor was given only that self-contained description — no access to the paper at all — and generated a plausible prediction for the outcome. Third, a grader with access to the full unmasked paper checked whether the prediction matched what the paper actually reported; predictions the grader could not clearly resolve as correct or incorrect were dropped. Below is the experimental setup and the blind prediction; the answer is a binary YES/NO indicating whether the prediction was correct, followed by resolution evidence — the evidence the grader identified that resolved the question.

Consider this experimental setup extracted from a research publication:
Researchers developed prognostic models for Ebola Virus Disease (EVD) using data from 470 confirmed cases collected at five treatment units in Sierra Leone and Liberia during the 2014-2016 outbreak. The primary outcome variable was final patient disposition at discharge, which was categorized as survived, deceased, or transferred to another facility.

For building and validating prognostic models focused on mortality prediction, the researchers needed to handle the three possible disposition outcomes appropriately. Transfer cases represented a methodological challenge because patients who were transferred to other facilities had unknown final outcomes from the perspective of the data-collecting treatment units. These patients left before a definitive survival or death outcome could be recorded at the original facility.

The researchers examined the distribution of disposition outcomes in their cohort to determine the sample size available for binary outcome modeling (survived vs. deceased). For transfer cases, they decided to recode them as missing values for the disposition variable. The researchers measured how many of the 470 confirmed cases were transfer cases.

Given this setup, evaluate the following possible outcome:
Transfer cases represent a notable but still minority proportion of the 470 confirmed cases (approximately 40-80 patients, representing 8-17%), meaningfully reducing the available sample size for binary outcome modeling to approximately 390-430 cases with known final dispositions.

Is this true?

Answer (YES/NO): NO